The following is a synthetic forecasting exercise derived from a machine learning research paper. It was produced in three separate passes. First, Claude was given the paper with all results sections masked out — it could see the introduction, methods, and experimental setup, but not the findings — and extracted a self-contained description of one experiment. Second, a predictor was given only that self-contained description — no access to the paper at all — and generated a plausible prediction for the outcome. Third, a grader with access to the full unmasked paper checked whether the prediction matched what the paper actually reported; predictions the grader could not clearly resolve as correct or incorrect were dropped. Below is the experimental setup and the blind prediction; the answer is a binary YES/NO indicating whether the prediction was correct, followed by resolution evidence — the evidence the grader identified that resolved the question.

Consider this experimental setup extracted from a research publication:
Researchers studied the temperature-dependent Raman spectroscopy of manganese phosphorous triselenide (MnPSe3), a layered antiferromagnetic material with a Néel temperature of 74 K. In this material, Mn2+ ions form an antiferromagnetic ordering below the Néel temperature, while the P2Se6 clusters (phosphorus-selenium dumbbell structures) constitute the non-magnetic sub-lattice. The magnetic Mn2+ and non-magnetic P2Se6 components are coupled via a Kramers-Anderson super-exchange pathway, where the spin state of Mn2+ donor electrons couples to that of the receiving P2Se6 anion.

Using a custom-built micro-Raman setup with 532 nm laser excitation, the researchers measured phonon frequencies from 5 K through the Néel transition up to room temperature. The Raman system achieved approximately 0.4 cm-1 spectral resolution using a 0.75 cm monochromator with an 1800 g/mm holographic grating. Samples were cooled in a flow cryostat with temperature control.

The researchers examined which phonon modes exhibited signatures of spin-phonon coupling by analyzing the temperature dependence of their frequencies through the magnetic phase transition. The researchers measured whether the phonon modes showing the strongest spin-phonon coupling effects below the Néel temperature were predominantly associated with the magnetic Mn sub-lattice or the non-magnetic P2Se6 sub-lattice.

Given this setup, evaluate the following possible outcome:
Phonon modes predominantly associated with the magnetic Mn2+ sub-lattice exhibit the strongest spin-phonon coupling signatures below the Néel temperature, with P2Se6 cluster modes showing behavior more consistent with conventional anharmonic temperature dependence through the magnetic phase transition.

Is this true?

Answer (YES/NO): NO